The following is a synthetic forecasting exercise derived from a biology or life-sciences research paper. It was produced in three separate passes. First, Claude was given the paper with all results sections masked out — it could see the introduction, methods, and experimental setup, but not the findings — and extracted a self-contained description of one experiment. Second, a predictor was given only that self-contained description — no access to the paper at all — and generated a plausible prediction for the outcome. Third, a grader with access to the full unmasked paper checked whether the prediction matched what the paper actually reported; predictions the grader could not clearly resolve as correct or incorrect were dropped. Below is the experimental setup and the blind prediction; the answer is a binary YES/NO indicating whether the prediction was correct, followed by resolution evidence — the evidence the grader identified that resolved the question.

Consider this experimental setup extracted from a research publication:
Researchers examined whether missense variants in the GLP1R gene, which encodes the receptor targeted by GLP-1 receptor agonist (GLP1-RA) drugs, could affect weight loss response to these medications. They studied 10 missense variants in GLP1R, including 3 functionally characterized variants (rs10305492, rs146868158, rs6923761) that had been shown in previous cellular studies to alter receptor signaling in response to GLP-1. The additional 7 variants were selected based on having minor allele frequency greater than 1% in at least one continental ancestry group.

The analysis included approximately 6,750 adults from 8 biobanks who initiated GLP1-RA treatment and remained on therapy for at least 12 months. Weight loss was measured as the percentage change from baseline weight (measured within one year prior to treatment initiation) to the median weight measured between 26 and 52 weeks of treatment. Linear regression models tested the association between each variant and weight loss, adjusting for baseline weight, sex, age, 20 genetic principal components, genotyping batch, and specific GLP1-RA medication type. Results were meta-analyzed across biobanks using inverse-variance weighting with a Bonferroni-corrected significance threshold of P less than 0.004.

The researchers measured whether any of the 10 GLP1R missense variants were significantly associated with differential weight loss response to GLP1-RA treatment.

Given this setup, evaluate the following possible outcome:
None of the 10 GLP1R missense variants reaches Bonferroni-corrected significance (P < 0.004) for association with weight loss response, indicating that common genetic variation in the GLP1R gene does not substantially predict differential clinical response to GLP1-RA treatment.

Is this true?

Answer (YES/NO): YES